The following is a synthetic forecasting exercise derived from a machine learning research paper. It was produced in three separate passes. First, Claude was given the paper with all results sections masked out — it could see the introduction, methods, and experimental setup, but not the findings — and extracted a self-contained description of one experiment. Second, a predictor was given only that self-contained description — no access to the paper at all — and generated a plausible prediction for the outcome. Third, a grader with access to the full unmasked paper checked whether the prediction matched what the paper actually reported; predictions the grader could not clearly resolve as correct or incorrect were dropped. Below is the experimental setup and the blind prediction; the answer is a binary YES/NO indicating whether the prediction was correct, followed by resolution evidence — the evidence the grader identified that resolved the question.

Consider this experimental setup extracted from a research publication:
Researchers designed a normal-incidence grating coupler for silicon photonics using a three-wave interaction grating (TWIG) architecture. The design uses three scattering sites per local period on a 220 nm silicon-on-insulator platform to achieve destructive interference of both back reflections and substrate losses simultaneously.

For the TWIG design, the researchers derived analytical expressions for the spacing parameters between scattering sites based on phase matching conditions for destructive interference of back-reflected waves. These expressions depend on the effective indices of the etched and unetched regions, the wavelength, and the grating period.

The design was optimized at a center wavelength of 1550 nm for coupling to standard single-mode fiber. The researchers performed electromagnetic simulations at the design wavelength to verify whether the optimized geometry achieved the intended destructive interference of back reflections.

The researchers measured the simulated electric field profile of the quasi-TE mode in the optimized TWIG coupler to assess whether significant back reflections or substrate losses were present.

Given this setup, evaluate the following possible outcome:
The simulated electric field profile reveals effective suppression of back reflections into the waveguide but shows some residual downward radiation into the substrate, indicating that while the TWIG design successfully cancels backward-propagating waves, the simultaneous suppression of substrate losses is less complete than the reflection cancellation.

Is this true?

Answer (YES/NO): NO